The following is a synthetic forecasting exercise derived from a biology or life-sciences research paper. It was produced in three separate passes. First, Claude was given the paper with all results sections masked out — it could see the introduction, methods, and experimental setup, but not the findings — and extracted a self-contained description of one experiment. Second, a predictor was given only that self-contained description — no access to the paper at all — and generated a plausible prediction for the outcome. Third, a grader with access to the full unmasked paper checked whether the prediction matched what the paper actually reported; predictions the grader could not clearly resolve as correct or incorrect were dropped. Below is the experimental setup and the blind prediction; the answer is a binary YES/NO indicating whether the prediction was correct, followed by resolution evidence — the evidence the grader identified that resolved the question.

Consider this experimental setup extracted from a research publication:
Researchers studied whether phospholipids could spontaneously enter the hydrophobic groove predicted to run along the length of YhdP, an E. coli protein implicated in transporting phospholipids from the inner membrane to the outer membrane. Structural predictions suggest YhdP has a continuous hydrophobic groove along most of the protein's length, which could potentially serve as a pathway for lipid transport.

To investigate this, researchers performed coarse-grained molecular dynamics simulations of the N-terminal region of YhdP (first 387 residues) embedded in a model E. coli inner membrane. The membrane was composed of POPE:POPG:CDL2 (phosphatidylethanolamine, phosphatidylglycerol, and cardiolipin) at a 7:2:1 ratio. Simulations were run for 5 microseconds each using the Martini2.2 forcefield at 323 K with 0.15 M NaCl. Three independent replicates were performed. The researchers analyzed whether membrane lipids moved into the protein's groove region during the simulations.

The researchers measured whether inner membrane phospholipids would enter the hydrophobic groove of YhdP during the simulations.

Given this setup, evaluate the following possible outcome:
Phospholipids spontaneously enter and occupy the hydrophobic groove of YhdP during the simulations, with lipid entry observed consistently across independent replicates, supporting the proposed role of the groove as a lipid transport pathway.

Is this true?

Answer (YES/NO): YES